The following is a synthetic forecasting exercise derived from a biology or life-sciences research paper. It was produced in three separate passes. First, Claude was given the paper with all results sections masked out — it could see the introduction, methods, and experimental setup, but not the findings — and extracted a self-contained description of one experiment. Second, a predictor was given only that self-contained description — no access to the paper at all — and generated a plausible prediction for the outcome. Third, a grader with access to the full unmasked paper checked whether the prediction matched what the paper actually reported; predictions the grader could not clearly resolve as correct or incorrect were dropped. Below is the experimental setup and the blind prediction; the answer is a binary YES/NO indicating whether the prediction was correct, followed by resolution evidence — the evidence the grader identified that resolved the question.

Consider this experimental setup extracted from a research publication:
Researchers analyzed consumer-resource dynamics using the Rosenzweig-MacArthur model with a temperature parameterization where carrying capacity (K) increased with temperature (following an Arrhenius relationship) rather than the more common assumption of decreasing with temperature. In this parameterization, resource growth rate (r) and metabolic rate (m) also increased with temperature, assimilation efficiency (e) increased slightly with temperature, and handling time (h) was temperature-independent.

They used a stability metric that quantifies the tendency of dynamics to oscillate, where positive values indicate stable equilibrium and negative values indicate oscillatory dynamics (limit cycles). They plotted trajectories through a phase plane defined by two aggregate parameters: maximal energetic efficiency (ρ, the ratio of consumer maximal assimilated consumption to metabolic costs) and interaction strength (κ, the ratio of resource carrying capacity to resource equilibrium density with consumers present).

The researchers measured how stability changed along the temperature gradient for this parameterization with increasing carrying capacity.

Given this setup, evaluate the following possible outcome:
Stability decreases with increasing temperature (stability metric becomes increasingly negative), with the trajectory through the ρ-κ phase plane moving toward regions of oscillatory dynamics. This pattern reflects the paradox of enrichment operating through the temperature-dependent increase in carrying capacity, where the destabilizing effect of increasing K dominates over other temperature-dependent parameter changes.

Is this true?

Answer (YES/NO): YES